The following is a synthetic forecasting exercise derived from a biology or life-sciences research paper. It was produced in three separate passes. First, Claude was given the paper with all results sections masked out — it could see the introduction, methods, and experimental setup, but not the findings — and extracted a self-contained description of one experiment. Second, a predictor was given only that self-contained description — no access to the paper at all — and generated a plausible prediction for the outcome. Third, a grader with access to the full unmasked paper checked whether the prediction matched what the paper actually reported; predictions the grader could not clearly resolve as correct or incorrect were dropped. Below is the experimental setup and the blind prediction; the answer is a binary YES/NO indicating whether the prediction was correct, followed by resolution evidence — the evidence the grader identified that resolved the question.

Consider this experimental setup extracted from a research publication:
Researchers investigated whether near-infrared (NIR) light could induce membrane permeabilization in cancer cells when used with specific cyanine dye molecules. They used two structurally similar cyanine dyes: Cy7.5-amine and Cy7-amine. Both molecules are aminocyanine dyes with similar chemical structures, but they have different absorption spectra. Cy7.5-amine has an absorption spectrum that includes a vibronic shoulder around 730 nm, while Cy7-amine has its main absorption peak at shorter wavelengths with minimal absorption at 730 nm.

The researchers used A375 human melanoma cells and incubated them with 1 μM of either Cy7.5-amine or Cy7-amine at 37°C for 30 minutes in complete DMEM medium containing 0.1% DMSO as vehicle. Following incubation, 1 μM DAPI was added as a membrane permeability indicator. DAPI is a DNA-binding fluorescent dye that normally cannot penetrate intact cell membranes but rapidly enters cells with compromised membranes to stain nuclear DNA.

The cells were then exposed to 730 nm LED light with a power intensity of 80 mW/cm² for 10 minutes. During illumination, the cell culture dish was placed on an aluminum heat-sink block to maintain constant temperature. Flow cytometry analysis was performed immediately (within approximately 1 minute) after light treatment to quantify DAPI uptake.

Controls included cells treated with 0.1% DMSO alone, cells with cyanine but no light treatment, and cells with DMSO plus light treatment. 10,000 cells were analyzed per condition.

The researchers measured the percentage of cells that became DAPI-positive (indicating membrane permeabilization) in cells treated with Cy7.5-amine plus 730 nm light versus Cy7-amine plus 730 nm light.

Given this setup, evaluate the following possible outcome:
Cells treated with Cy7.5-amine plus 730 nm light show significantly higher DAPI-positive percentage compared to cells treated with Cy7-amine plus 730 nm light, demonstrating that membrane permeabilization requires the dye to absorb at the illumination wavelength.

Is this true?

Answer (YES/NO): YES